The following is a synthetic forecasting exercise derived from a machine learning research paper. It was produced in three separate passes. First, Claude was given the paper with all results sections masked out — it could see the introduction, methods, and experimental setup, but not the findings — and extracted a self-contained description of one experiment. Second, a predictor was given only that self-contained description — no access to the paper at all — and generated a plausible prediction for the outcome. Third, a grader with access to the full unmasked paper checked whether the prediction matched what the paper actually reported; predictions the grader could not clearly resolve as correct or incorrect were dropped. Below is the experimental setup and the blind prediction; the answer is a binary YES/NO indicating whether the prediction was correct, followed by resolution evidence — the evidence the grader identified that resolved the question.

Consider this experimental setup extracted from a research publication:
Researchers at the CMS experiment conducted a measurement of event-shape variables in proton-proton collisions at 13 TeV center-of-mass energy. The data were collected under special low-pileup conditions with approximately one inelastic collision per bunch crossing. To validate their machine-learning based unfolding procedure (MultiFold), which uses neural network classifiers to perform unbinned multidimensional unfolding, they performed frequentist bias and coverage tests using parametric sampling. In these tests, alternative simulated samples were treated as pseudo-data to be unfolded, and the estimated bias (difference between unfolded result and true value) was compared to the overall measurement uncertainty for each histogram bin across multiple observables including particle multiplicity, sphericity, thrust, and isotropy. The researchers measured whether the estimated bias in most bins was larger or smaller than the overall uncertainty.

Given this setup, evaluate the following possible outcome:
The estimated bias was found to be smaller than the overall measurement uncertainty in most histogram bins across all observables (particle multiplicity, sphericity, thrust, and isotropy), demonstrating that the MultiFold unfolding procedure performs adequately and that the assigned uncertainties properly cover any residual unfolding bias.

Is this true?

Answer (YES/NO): YES